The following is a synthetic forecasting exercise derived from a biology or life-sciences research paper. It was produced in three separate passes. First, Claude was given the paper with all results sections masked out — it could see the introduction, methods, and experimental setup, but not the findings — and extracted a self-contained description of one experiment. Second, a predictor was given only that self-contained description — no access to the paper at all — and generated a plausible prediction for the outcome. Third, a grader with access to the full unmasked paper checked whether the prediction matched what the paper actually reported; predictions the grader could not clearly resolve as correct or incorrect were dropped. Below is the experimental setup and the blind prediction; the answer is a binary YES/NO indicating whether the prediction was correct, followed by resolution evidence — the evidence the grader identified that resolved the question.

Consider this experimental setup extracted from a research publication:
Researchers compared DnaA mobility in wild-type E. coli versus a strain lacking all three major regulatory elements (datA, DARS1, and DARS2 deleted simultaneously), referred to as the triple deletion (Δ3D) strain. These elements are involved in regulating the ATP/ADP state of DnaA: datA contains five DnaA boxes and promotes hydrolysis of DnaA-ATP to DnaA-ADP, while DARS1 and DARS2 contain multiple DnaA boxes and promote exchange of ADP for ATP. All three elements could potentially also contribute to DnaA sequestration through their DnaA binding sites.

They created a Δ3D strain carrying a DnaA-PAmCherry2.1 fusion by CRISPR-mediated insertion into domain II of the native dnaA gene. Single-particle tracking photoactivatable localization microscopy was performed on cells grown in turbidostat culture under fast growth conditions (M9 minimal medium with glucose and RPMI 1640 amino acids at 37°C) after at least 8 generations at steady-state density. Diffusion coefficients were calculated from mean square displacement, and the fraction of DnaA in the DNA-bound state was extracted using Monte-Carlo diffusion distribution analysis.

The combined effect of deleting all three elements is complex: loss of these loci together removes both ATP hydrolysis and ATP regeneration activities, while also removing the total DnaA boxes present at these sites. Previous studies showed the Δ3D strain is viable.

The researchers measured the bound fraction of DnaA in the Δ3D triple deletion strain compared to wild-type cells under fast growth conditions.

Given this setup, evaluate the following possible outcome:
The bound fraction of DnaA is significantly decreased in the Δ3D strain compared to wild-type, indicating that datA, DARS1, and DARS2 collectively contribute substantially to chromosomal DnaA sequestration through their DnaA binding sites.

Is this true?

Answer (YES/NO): NO